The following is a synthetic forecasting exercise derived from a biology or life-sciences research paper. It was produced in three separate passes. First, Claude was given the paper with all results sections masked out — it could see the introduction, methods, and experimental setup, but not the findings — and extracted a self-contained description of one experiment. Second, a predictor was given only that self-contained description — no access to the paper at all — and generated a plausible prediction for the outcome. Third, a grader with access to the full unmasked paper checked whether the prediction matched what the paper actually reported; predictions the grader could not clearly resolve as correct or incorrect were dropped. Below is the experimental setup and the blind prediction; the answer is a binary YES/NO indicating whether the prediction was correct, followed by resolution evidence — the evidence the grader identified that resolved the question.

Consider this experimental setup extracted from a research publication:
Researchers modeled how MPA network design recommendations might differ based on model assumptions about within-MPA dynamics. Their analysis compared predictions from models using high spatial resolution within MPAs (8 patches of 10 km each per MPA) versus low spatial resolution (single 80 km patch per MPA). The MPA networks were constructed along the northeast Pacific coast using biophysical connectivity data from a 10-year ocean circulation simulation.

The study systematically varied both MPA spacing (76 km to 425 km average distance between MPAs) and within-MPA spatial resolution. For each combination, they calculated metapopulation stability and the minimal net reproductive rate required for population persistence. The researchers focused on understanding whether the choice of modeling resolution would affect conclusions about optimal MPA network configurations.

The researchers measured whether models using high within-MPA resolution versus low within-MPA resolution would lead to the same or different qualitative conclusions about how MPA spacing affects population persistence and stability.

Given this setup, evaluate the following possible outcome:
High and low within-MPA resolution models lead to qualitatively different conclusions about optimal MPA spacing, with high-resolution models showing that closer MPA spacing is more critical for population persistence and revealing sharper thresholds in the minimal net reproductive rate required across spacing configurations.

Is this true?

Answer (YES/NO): NO